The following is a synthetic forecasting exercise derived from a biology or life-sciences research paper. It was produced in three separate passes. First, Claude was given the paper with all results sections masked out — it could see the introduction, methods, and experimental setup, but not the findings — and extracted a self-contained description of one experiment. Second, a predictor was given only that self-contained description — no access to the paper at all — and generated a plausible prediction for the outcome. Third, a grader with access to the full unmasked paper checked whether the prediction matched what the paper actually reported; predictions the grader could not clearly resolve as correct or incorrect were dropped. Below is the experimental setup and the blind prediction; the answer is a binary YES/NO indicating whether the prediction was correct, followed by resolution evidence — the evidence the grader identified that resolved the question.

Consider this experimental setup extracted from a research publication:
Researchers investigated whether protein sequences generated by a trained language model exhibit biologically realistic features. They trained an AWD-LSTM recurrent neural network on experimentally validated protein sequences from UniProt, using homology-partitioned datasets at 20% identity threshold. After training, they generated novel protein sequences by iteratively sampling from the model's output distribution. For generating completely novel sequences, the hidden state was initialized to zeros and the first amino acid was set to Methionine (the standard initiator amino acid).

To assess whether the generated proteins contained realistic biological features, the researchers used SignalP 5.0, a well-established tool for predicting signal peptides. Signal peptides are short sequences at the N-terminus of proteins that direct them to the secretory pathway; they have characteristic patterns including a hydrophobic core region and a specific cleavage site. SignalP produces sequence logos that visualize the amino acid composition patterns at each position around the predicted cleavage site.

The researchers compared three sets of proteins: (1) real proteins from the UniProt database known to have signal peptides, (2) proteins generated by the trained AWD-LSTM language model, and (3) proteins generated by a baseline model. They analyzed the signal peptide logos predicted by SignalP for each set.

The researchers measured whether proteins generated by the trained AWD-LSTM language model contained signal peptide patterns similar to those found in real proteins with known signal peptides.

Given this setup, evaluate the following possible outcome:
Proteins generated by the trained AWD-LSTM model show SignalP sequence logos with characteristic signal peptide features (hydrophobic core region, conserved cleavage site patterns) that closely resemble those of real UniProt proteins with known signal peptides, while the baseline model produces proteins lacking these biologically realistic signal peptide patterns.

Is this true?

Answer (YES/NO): YES